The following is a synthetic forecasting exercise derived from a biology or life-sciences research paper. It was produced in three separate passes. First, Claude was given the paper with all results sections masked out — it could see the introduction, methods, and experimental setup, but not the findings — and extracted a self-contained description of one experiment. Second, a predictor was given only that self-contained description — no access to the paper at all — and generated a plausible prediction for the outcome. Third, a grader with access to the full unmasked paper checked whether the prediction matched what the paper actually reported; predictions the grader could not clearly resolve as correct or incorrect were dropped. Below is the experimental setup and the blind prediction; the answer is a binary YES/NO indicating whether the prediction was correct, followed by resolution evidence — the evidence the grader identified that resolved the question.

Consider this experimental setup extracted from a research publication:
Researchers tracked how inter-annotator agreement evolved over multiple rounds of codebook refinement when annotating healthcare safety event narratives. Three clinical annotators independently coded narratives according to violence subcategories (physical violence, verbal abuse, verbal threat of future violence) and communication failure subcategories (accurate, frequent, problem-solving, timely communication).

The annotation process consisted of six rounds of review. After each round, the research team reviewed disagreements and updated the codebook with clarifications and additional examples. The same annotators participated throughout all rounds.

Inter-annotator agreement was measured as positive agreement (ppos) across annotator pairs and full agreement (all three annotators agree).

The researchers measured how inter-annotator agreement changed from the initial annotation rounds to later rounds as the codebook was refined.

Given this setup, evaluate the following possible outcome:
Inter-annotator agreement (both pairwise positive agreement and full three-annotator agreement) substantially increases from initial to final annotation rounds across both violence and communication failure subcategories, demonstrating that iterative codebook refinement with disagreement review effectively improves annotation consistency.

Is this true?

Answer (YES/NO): NO